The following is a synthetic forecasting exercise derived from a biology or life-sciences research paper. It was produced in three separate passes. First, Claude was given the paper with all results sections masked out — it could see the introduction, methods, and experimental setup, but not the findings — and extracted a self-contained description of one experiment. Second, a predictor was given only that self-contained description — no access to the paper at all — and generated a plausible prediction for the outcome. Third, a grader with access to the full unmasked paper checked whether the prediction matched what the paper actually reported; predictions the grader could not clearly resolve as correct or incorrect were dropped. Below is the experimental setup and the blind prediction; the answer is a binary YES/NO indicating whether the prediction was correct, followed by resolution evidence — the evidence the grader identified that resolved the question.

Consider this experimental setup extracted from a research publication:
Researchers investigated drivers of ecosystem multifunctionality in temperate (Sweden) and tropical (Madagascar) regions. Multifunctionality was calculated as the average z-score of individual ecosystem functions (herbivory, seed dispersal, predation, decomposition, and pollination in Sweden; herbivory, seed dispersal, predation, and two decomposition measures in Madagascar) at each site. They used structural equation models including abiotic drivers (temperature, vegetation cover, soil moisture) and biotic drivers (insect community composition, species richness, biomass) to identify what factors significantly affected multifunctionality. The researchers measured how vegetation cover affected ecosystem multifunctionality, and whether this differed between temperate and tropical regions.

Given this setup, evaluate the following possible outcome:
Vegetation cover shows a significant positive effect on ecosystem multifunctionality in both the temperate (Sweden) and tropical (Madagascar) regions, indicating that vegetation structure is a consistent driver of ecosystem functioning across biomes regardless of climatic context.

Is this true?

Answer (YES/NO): NO